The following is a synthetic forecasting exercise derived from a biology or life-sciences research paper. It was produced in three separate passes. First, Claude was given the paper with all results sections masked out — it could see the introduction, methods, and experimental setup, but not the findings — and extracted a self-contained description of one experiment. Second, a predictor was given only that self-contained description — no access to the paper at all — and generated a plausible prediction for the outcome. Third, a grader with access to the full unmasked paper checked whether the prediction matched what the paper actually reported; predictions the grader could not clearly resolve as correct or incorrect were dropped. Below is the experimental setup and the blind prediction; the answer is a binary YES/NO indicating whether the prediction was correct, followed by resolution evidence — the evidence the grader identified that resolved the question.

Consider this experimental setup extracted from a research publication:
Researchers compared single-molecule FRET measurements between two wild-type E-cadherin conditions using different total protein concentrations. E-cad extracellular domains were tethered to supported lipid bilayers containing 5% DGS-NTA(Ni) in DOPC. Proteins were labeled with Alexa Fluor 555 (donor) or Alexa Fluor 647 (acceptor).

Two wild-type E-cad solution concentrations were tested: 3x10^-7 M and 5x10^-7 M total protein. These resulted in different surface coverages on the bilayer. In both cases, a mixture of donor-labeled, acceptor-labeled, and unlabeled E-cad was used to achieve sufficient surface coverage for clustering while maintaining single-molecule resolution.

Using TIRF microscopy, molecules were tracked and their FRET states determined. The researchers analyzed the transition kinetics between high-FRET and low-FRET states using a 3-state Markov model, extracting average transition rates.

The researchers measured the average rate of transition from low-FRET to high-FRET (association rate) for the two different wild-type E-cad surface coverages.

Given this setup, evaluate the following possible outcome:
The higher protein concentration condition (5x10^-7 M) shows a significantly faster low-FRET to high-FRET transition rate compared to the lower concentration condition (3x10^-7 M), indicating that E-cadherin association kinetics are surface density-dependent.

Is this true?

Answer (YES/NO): NO